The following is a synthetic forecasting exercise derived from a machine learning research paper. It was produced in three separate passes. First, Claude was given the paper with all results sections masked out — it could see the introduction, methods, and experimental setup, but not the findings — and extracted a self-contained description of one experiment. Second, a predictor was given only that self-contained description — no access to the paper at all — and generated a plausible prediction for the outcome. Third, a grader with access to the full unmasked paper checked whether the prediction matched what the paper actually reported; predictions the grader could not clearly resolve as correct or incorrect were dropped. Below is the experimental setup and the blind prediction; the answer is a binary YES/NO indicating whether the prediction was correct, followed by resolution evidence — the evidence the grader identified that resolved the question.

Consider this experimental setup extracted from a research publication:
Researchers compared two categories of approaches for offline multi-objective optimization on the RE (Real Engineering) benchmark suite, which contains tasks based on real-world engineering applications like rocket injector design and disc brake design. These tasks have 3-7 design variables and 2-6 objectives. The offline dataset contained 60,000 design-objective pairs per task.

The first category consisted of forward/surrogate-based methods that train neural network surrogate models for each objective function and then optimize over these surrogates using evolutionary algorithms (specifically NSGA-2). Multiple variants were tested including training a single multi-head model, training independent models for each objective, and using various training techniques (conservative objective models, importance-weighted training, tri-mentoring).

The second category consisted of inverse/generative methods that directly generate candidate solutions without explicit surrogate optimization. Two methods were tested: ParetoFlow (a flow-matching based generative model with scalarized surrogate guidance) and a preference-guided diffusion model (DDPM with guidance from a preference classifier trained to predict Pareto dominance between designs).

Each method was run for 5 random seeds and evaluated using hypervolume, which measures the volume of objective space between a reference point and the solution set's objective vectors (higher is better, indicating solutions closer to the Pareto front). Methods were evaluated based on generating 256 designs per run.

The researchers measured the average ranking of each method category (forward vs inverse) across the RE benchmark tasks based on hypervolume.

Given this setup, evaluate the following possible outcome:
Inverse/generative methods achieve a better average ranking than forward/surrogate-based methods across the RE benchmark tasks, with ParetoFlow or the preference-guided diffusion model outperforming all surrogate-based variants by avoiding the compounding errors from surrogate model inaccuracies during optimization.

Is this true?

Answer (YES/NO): NO